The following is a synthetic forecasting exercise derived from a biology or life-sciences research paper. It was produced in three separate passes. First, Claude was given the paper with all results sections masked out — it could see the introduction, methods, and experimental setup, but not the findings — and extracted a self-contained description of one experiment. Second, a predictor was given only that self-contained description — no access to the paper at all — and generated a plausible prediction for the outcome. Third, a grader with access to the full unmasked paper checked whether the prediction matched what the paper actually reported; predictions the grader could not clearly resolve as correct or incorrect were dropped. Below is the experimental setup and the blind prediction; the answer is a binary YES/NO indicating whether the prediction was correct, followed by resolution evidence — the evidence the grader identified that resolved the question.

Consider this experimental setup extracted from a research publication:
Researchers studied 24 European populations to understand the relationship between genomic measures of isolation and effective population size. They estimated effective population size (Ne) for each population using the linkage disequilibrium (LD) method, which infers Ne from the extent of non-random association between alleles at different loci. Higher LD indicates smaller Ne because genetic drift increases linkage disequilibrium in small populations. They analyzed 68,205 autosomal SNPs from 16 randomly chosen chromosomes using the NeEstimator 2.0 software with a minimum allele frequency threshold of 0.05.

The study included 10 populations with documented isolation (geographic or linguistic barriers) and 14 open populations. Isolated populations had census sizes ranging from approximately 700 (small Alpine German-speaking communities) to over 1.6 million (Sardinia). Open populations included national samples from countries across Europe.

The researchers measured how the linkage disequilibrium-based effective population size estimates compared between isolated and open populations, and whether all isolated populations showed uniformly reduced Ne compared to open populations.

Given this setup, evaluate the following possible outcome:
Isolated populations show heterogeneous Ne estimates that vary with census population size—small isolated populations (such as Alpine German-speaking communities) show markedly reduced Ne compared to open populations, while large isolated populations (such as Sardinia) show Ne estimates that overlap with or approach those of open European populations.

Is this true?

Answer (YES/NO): YES